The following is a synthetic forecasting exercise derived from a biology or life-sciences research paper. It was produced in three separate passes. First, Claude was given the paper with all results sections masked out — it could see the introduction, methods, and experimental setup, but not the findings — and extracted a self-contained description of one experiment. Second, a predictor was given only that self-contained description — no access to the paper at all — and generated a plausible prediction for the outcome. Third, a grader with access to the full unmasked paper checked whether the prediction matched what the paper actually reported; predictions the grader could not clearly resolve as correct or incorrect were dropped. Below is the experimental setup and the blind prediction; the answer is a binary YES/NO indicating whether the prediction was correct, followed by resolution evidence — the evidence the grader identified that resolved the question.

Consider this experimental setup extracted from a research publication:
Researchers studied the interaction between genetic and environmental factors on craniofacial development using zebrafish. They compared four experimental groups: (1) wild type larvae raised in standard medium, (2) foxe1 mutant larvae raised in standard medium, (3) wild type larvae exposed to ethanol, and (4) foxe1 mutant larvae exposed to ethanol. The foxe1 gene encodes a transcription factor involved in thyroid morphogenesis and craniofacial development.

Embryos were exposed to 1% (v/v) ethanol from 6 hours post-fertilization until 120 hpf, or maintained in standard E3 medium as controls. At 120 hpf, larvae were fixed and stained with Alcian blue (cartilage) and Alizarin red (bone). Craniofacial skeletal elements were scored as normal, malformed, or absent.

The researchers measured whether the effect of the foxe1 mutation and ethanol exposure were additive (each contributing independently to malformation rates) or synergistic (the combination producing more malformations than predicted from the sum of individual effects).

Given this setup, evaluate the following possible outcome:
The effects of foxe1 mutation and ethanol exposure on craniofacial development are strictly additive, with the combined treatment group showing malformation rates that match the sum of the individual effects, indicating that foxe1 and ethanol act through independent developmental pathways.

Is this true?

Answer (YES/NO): NO